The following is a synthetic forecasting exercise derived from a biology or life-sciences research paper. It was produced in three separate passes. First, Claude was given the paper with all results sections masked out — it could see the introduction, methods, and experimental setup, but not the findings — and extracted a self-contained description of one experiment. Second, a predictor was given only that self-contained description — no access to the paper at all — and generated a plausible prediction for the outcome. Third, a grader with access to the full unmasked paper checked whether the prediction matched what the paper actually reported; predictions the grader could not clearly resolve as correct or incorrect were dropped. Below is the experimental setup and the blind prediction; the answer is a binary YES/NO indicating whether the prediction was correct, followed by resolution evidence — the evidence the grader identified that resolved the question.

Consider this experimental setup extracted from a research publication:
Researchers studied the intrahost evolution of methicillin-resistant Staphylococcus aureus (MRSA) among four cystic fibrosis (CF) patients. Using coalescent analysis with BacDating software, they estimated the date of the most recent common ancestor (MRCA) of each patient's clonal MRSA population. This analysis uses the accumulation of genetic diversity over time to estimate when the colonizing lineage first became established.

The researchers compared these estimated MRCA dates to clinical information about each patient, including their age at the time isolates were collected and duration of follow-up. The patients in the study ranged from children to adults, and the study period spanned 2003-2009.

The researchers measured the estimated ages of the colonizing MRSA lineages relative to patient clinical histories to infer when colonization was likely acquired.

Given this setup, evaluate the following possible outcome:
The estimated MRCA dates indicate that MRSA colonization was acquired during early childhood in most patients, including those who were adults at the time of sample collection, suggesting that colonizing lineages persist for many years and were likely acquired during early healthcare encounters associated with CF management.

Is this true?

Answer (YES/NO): YES